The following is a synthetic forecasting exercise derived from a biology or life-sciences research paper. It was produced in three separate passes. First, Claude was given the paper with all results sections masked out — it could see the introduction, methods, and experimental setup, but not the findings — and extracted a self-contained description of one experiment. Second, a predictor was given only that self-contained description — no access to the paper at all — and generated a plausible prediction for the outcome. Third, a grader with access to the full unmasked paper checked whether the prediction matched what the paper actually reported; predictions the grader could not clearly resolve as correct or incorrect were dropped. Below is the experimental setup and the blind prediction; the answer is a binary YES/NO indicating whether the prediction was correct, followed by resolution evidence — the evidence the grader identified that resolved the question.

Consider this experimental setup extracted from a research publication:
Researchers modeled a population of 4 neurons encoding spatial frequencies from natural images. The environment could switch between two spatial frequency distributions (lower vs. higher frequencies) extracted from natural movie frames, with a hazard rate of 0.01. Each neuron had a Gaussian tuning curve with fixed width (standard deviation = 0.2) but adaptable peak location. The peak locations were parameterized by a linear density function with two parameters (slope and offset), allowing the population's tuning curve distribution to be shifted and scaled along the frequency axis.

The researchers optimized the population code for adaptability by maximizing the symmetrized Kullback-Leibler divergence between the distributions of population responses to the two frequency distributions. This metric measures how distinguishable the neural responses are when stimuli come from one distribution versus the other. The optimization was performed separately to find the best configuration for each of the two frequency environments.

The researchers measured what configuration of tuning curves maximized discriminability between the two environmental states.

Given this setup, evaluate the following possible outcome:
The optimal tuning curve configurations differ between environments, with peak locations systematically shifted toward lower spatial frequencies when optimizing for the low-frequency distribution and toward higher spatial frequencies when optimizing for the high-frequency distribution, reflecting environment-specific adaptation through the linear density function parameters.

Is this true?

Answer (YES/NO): YES